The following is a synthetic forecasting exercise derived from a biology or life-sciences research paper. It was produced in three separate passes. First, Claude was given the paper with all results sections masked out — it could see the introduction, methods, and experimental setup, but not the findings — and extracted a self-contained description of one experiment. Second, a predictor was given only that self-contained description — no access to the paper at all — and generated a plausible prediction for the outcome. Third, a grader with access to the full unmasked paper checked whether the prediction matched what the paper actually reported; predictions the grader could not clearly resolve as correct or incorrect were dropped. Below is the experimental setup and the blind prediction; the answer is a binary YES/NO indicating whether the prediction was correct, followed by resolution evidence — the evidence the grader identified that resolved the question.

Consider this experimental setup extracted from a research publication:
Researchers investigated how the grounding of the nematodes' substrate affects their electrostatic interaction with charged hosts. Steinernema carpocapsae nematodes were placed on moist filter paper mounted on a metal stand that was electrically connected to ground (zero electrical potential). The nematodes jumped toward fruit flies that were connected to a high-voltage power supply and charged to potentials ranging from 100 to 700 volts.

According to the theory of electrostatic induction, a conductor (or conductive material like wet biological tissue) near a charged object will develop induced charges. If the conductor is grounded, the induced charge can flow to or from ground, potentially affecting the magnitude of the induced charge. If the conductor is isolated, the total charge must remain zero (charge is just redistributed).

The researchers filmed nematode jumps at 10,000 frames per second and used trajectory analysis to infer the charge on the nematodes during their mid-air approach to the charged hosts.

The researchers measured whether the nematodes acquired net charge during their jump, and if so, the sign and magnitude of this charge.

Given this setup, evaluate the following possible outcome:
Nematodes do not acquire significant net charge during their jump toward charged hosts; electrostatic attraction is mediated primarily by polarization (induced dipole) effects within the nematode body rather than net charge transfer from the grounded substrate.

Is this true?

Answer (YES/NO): NO